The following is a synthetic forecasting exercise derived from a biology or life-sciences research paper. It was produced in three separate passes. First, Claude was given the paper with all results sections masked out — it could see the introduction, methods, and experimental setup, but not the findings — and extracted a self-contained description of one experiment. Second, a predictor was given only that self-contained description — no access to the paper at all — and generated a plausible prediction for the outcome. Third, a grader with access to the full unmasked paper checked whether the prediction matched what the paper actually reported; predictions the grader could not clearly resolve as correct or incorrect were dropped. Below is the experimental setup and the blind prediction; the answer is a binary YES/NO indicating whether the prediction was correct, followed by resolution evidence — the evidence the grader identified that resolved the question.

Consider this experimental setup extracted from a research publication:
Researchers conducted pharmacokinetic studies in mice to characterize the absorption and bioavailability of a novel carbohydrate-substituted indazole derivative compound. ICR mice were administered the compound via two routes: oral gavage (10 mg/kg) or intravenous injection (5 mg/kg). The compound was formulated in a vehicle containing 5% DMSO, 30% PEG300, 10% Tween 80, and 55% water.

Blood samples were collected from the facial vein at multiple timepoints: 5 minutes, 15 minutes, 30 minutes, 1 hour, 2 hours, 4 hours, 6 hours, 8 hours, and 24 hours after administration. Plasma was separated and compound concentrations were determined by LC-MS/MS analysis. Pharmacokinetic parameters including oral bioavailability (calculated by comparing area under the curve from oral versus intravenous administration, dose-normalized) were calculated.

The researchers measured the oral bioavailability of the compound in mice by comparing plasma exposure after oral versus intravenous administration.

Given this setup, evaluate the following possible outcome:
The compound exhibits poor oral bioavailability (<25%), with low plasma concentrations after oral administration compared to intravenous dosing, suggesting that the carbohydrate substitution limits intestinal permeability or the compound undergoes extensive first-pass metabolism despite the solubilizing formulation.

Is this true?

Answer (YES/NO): NO